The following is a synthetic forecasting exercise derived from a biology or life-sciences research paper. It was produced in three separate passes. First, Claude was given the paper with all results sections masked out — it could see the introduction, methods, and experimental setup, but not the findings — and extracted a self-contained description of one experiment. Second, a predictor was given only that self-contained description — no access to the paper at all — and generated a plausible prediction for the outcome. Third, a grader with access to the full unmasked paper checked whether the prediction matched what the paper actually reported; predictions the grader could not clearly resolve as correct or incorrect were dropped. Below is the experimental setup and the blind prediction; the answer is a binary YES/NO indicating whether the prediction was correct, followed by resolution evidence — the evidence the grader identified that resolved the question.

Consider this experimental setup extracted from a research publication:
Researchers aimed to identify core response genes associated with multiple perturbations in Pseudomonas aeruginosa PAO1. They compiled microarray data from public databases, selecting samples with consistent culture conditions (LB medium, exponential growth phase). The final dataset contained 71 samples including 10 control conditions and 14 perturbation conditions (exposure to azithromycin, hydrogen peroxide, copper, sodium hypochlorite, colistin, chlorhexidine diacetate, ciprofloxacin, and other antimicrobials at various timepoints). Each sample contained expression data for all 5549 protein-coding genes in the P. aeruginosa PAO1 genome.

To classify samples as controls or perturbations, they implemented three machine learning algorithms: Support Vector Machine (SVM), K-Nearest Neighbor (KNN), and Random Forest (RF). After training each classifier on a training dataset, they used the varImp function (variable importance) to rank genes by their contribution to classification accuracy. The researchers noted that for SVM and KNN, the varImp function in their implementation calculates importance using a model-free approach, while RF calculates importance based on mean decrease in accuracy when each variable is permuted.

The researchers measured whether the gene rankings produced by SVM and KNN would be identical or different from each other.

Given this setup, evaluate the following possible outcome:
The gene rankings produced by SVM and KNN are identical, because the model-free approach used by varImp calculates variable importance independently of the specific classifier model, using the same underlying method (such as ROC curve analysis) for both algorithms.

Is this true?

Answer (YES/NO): YES